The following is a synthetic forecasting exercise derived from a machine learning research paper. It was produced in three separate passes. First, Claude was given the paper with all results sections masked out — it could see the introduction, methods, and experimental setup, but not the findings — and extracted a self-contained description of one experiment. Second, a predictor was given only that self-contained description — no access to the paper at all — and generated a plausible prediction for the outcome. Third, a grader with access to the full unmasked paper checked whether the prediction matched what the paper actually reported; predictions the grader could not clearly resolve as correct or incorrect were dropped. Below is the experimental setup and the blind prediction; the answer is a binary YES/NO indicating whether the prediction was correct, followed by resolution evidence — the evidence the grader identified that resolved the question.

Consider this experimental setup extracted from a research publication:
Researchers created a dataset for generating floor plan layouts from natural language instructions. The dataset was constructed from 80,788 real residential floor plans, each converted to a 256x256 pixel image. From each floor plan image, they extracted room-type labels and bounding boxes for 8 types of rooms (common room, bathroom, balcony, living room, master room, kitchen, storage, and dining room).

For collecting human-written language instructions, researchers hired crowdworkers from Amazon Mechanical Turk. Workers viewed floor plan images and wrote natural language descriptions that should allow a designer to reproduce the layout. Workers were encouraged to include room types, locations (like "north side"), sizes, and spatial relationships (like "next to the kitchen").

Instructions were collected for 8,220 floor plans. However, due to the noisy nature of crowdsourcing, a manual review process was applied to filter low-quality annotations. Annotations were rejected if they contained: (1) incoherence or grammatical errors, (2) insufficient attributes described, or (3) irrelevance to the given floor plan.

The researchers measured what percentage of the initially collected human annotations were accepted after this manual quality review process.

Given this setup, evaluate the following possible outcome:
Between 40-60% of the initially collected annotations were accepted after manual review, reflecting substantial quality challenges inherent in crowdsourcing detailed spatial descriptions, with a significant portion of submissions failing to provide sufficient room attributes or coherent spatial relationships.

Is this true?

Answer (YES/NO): NO